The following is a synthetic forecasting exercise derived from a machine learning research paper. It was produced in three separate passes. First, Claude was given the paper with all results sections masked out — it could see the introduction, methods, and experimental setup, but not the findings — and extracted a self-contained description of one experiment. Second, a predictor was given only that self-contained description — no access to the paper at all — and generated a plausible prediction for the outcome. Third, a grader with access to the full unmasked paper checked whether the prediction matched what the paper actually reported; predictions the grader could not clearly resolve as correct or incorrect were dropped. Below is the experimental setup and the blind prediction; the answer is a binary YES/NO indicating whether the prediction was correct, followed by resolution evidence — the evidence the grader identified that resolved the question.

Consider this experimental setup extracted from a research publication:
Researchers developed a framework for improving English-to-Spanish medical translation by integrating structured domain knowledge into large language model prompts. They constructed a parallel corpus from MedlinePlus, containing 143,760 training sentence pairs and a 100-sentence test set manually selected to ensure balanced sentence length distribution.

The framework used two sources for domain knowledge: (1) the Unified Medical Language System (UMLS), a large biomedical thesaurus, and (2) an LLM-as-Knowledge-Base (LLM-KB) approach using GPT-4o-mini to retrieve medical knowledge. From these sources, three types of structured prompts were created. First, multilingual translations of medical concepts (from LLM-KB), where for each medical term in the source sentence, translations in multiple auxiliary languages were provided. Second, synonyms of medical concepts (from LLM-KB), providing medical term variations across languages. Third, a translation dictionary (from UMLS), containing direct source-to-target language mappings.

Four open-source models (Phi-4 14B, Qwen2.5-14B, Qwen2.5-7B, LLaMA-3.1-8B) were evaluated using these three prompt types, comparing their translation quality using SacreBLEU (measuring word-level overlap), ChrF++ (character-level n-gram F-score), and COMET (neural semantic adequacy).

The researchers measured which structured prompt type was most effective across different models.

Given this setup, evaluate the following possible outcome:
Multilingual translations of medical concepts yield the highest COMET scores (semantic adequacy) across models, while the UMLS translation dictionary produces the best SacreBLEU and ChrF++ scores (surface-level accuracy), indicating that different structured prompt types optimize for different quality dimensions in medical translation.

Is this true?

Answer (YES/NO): NO